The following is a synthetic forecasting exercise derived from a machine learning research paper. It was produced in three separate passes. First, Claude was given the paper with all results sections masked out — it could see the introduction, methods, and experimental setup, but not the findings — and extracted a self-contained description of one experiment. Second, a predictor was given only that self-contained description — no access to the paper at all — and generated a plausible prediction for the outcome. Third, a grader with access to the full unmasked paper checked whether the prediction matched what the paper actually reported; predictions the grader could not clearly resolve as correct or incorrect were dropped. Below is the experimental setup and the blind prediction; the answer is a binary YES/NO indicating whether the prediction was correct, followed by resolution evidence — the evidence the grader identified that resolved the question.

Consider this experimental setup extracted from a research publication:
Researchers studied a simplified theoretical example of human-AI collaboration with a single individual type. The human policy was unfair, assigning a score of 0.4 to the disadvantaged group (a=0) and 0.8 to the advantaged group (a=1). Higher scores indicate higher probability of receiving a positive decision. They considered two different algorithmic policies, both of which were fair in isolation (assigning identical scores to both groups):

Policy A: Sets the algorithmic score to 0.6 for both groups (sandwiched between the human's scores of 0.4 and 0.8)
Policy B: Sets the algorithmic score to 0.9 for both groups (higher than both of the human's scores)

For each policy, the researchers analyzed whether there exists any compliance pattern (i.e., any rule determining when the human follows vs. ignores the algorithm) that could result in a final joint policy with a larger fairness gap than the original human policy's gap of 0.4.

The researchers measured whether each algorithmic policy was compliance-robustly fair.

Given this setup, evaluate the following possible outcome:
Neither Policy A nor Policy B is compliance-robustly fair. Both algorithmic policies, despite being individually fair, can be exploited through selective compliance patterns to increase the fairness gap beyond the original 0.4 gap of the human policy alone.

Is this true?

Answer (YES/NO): NO